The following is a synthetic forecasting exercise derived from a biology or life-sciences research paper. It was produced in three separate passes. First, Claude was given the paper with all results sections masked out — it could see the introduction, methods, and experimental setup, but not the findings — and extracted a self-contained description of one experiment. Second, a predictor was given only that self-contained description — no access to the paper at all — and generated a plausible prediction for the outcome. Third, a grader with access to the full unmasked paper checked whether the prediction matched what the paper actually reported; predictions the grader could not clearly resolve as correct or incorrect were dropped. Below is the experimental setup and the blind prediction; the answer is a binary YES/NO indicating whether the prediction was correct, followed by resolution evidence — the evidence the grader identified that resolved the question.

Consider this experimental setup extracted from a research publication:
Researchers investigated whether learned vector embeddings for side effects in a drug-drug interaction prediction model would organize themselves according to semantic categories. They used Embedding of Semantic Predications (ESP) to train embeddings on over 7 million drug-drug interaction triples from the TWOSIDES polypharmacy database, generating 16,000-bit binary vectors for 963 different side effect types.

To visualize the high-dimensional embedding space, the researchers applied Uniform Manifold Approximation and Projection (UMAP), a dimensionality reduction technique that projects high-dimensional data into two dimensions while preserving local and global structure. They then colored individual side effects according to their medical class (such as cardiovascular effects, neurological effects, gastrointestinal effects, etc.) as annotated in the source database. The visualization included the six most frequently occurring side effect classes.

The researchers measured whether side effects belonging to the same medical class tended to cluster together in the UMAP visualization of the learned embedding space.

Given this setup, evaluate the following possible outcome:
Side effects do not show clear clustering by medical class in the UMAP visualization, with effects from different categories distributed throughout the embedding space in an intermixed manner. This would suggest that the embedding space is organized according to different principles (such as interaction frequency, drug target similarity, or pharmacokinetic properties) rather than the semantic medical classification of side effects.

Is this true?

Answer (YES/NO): NO